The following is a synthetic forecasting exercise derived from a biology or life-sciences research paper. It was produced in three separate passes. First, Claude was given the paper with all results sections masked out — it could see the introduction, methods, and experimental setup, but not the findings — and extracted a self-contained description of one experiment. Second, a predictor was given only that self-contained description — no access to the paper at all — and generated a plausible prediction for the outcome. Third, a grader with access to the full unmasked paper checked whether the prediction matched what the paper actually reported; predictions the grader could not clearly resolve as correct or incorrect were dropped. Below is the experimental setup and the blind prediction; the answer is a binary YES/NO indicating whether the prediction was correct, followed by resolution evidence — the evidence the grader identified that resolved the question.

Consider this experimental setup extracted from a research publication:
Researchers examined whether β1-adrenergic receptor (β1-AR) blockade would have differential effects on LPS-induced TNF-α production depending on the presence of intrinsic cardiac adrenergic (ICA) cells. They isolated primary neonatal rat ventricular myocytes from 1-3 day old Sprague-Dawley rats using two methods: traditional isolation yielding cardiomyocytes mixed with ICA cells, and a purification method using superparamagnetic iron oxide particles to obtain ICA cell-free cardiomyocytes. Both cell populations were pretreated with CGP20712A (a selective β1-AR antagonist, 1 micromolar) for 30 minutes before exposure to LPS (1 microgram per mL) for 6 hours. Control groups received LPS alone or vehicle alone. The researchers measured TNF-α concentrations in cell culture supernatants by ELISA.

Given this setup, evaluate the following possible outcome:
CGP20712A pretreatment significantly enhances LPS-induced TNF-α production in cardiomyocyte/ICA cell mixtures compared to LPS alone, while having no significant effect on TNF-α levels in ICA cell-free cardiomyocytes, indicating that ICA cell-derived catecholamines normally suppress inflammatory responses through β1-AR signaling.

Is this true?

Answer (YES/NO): NO